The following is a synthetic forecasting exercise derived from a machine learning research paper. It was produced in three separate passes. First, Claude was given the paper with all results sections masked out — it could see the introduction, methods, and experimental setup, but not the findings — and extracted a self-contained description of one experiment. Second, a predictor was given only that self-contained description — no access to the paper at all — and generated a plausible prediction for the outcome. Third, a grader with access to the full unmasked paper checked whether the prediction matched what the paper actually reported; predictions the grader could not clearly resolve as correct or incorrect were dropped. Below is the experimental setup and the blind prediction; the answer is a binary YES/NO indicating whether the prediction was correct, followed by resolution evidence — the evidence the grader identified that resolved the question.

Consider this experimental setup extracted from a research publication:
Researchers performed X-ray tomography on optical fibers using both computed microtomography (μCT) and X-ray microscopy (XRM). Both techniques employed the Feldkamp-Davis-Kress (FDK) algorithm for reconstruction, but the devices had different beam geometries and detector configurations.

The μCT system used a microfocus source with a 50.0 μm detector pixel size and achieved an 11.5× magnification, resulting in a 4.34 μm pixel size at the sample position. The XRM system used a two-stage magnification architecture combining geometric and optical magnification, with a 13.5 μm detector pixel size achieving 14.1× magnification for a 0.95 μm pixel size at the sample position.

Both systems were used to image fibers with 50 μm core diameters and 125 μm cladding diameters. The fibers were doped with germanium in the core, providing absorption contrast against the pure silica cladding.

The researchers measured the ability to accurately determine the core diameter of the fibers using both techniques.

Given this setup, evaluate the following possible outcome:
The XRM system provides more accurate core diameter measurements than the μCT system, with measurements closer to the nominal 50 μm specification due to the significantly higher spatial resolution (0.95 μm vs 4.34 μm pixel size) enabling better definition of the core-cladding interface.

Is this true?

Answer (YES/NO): NO